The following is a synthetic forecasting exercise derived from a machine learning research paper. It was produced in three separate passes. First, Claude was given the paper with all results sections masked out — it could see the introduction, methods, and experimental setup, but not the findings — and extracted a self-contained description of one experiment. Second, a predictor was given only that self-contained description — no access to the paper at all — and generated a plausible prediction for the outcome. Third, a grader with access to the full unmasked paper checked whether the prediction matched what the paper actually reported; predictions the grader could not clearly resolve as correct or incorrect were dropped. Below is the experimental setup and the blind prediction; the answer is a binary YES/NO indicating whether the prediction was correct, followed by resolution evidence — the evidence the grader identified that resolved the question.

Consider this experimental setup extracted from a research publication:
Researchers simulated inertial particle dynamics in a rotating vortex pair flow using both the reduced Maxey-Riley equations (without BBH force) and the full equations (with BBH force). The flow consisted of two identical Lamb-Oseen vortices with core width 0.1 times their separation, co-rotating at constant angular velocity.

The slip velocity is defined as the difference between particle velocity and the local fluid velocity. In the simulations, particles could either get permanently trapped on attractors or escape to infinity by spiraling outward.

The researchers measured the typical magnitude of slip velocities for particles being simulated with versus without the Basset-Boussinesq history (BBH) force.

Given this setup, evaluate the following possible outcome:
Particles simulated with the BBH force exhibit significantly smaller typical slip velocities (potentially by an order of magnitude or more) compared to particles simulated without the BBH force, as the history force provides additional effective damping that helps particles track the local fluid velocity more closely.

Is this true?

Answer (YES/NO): YES